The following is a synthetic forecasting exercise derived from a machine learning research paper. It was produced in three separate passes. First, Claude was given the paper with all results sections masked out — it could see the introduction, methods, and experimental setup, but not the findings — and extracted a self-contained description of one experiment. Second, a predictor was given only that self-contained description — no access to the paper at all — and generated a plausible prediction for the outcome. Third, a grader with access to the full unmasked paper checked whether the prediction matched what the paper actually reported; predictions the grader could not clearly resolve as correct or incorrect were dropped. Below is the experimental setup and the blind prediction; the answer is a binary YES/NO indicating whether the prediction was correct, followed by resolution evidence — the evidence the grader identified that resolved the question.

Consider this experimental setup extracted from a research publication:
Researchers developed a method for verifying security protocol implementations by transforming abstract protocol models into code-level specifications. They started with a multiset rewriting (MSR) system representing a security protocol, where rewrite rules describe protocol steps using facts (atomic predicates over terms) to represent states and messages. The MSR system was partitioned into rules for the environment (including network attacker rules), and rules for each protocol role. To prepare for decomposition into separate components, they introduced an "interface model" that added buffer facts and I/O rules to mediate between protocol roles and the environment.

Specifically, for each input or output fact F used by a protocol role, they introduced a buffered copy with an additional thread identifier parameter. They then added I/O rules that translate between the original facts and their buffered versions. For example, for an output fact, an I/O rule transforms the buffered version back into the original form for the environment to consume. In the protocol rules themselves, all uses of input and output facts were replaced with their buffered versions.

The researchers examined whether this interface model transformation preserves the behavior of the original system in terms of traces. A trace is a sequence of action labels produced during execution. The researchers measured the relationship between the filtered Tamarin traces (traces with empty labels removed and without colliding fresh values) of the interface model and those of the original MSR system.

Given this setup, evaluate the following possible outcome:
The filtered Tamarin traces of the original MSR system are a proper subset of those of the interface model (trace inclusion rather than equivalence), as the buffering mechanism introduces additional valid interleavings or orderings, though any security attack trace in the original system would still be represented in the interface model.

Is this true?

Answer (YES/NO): NO